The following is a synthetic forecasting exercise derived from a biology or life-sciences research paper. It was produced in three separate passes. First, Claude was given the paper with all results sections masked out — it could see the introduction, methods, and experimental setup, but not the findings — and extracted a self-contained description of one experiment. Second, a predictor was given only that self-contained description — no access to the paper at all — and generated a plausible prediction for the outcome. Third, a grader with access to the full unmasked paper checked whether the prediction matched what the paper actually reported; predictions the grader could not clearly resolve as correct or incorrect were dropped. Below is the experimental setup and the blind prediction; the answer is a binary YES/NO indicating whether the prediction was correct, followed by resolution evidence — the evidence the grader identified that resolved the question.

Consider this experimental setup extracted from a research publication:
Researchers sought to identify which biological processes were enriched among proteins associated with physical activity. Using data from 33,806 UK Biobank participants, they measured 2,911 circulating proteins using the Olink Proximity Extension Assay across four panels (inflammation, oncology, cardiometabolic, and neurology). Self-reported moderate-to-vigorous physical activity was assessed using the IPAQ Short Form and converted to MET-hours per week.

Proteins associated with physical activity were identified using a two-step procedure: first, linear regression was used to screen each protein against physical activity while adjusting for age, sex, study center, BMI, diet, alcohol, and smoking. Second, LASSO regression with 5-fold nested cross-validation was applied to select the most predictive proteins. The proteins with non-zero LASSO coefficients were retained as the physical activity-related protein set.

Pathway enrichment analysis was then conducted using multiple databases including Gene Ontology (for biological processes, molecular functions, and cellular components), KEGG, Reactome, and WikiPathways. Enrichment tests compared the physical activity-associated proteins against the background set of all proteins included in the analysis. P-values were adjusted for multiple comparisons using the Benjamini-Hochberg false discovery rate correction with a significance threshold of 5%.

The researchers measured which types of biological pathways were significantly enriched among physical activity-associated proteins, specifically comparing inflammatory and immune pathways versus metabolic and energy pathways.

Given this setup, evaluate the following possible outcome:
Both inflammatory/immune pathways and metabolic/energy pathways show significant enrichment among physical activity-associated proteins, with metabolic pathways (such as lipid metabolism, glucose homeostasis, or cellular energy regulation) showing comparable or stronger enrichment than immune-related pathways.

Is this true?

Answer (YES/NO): NO